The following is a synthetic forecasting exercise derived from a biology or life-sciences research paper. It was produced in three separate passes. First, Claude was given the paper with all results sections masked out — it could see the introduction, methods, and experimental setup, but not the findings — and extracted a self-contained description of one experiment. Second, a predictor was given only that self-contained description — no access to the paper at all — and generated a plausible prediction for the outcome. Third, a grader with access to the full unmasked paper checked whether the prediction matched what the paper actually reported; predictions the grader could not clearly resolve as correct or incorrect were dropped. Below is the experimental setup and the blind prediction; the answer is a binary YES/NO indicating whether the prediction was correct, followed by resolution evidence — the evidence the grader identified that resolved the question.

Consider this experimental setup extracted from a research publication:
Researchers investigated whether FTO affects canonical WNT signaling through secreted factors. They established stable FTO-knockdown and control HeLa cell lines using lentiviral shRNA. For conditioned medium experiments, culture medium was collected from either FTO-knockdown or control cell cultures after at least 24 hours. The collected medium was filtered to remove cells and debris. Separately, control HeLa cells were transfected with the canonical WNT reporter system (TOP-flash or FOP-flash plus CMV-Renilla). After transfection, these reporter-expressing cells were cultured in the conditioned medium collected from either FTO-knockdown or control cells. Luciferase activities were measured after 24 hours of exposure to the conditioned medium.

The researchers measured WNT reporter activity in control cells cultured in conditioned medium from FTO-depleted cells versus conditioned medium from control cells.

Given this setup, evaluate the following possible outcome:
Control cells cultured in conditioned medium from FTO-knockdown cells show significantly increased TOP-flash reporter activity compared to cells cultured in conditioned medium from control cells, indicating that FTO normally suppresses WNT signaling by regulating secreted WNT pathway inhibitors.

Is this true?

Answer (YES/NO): NO